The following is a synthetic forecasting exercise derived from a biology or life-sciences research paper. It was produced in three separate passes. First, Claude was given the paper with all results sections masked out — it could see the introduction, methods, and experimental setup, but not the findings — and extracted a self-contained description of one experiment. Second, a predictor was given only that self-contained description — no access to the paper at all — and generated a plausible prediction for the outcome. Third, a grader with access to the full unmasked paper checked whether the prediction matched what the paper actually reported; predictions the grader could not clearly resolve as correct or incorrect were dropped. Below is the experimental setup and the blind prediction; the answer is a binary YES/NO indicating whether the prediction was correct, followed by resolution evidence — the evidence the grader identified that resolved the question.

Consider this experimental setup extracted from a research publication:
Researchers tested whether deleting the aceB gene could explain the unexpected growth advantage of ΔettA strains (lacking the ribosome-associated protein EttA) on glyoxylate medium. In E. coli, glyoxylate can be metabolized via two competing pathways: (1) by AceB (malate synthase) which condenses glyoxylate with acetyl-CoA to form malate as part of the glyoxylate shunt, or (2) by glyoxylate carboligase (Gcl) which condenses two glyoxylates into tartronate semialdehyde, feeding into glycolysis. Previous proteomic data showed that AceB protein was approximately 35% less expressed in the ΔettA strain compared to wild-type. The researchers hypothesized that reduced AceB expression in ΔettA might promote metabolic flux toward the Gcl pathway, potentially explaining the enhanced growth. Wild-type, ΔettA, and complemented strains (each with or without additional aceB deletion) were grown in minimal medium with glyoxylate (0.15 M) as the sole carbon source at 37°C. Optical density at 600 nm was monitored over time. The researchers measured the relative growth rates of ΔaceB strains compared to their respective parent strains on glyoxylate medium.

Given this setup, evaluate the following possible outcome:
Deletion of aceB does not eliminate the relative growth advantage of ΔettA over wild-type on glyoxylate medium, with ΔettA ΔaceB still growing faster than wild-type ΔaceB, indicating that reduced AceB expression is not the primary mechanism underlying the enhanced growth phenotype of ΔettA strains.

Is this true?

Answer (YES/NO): NO